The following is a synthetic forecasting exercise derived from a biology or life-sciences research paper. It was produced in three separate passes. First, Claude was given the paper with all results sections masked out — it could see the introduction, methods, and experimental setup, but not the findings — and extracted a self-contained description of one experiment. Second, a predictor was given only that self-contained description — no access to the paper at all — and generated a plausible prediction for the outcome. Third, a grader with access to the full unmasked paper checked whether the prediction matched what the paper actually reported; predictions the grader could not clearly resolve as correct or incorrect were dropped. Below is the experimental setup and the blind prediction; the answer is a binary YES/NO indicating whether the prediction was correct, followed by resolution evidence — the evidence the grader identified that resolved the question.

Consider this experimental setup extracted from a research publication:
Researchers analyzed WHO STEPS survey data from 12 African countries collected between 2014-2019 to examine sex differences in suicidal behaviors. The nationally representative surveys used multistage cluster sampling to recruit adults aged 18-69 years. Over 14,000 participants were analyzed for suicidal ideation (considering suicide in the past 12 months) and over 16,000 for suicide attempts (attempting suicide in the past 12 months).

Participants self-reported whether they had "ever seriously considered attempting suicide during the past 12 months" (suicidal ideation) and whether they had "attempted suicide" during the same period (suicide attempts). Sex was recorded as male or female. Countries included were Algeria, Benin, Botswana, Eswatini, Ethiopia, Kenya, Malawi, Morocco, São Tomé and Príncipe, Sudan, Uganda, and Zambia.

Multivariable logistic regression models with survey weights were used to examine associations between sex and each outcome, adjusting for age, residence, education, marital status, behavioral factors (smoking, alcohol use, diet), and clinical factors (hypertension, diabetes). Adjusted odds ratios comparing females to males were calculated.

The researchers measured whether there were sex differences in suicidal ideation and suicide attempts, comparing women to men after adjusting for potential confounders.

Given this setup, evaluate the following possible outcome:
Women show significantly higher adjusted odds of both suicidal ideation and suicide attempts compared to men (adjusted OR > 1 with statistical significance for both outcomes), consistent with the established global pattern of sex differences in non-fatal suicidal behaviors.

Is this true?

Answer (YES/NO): YES